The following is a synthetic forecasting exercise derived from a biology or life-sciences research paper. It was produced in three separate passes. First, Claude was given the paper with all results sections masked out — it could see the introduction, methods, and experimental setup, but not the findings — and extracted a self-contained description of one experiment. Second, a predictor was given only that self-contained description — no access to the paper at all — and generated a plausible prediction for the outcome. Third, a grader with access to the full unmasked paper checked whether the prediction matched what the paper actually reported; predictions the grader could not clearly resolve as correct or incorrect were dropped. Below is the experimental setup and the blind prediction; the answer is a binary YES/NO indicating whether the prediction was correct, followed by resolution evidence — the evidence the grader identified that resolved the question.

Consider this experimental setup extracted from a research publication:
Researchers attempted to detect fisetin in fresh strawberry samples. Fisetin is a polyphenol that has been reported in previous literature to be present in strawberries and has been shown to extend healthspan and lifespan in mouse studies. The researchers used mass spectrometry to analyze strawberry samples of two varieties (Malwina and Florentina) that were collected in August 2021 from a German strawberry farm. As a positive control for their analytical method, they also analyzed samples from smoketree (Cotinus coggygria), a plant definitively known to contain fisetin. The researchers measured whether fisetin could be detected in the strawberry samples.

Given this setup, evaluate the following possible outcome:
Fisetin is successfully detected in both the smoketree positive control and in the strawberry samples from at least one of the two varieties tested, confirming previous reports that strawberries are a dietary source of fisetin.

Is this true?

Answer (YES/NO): NO